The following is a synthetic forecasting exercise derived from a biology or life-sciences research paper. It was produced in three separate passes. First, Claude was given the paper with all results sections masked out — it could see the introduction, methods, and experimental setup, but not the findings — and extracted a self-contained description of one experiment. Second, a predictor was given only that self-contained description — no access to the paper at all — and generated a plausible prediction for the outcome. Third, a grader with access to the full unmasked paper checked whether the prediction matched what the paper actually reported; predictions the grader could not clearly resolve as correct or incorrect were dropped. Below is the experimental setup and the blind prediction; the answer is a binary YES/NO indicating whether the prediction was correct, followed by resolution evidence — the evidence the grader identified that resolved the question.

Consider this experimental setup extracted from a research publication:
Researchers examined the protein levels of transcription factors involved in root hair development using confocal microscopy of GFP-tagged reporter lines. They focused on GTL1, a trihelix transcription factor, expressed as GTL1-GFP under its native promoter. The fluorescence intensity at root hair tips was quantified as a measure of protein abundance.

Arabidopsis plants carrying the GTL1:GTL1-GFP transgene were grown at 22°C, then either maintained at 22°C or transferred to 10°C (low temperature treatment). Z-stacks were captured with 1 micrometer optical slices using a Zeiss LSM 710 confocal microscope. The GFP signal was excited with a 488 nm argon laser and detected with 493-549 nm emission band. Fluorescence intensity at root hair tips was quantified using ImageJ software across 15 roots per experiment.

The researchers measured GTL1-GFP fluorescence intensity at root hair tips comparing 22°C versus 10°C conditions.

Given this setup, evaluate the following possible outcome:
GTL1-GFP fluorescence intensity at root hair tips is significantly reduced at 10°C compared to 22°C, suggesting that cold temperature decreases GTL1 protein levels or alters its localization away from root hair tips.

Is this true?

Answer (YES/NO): NO